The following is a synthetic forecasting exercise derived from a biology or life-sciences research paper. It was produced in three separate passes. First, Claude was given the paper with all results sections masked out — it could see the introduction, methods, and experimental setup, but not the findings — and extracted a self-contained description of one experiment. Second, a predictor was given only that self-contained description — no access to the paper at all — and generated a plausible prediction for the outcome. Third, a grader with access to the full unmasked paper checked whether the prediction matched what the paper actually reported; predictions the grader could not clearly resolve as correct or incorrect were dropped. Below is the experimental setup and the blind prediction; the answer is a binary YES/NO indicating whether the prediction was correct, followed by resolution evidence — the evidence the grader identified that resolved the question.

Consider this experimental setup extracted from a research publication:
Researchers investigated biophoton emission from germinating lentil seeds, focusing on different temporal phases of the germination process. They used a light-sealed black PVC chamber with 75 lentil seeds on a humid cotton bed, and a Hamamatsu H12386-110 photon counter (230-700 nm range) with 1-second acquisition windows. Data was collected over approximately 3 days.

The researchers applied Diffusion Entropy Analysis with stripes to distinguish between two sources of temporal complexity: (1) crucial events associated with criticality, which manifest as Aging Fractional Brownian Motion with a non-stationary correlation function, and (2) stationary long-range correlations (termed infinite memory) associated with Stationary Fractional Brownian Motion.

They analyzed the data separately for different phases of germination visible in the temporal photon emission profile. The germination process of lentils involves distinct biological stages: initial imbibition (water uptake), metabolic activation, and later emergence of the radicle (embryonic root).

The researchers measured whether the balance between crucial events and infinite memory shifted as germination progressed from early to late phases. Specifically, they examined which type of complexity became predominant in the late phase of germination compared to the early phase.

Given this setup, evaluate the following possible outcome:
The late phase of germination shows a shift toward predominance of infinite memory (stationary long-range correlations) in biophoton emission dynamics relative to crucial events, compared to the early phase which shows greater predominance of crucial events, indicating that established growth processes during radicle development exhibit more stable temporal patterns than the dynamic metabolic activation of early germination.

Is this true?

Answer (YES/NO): YES